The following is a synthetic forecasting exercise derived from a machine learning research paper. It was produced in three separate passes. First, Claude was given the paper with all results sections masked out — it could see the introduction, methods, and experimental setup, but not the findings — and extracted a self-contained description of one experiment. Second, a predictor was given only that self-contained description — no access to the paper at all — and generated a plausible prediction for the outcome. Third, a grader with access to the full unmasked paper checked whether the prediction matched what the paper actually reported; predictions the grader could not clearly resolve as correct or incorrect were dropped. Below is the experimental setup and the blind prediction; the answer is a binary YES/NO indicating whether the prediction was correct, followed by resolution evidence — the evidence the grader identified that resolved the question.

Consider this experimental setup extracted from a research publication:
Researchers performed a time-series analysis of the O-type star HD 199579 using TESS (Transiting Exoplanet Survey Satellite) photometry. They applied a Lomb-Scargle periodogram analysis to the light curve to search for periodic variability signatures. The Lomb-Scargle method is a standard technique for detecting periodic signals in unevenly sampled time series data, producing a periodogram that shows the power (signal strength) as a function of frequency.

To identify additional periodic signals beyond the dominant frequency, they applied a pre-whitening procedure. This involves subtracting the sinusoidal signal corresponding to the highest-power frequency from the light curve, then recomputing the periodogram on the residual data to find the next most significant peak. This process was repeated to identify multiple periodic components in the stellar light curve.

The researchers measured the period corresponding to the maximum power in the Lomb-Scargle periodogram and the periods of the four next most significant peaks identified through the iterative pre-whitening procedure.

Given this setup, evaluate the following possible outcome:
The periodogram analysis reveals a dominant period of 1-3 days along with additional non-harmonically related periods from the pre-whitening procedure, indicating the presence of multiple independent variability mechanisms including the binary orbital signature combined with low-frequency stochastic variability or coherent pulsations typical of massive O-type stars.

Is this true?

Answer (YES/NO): NO